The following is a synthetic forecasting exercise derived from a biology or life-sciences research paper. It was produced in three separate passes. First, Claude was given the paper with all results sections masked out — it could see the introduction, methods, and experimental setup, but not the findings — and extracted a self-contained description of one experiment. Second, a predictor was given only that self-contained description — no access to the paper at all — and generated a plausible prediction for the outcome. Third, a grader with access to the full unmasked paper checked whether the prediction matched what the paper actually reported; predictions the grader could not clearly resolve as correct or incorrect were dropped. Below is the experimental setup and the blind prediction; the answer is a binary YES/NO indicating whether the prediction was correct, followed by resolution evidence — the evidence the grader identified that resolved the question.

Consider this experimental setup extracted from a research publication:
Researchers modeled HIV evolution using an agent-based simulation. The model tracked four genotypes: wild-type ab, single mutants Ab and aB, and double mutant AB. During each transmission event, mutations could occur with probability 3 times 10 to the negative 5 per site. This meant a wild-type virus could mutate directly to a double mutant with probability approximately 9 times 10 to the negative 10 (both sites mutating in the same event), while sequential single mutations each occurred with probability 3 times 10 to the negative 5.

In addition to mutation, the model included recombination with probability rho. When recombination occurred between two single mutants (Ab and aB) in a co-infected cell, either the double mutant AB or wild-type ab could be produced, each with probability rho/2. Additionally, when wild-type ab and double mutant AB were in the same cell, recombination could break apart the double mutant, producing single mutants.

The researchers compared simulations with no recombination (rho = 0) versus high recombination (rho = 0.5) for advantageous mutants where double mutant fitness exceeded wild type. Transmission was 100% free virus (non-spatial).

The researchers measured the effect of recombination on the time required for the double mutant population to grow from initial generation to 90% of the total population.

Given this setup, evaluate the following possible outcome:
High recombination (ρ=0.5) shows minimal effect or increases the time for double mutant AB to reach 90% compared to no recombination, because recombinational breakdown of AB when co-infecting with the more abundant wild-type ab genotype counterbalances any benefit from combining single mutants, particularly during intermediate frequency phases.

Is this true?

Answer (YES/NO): NO